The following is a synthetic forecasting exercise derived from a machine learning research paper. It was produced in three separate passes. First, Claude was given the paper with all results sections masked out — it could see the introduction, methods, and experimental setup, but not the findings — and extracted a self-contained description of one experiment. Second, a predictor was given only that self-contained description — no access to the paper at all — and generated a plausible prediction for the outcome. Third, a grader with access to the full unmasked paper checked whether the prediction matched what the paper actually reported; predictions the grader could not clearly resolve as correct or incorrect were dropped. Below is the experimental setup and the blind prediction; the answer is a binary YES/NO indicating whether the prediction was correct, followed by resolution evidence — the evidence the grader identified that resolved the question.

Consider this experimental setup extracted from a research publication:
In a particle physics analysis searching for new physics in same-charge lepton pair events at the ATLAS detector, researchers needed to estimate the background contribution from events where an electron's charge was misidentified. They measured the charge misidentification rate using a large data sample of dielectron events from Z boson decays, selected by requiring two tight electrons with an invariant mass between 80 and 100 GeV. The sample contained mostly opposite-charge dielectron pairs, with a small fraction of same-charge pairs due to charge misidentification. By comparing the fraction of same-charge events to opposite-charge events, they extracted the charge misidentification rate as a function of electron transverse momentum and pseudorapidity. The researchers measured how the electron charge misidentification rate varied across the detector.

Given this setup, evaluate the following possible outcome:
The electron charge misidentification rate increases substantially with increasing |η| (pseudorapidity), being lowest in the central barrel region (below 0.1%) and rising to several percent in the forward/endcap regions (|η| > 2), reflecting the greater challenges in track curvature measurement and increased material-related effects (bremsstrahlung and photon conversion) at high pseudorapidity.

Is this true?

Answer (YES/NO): NO